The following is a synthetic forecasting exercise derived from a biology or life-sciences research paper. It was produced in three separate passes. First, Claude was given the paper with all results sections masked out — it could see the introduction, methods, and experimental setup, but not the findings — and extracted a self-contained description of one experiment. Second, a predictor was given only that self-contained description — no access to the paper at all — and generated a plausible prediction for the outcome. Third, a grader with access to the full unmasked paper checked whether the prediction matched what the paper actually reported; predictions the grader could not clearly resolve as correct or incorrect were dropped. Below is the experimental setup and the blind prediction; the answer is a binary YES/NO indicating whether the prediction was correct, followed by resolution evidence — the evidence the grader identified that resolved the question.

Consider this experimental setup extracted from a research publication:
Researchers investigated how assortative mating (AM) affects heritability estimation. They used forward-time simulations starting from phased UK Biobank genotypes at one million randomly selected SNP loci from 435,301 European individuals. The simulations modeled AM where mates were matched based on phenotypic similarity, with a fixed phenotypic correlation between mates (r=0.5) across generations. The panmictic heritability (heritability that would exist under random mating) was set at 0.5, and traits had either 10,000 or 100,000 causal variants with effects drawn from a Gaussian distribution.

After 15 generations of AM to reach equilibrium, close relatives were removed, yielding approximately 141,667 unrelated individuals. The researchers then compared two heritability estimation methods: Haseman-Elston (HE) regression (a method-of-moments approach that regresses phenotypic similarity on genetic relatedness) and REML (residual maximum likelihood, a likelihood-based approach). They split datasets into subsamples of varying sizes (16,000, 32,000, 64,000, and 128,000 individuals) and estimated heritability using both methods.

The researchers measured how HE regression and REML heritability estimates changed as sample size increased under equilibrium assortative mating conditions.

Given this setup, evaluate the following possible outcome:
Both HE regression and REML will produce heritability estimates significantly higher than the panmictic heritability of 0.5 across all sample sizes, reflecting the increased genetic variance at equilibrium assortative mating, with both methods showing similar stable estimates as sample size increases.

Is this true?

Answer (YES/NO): NO